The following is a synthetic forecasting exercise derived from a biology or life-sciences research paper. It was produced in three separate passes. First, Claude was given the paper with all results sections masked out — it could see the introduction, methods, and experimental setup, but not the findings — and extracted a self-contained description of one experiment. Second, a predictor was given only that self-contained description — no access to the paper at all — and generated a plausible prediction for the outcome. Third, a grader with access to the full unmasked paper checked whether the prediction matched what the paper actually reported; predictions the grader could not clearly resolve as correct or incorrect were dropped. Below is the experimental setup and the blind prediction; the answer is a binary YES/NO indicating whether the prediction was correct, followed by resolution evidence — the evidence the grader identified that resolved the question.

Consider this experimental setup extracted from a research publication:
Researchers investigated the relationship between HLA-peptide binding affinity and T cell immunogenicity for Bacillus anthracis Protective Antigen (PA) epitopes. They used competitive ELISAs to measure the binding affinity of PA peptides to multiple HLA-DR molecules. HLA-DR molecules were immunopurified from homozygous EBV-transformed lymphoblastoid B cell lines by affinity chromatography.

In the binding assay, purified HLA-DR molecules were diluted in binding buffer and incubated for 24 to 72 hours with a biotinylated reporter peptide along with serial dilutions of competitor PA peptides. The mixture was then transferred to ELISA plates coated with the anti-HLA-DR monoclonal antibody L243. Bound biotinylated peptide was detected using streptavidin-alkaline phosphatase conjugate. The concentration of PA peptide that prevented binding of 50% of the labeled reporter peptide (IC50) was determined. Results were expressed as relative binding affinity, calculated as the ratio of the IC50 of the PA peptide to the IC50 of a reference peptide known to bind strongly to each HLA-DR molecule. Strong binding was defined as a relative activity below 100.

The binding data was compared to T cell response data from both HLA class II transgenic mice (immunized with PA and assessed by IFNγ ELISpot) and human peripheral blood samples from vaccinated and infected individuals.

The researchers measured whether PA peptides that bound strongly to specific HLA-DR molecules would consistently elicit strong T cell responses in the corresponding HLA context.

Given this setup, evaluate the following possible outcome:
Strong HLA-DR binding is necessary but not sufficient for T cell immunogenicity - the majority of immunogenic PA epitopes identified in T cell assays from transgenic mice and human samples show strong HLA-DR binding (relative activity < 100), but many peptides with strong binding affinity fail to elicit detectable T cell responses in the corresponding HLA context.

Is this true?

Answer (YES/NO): NO